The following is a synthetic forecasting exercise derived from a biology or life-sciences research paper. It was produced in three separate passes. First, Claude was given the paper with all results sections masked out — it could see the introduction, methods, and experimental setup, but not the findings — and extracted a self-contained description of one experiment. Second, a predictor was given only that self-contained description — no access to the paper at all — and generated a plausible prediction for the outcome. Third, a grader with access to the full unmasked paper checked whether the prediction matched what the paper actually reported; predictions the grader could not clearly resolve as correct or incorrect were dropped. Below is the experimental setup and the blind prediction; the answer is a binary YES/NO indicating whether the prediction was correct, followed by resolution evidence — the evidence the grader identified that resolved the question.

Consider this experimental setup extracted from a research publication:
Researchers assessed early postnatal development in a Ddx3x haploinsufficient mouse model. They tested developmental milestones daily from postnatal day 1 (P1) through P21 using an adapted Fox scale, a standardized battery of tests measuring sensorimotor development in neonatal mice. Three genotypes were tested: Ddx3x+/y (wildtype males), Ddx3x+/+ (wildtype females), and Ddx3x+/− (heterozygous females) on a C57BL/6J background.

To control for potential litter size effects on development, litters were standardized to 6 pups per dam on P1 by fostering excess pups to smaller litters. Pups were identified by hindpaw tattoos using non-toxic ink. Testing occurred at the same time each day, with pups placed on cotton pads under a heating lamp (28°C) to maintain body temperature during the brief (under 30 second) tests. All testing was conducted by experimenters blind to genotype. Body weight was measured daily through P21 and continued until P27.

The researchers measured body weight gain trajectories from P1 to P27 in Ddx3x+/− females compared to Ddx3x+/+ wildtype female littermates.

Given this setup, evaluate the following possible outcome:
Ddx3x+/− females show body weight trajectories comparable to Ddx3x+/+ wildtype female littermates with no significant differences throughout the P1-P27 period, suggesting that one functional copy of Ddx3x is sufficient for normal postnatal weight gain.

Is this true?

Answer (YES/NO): NO